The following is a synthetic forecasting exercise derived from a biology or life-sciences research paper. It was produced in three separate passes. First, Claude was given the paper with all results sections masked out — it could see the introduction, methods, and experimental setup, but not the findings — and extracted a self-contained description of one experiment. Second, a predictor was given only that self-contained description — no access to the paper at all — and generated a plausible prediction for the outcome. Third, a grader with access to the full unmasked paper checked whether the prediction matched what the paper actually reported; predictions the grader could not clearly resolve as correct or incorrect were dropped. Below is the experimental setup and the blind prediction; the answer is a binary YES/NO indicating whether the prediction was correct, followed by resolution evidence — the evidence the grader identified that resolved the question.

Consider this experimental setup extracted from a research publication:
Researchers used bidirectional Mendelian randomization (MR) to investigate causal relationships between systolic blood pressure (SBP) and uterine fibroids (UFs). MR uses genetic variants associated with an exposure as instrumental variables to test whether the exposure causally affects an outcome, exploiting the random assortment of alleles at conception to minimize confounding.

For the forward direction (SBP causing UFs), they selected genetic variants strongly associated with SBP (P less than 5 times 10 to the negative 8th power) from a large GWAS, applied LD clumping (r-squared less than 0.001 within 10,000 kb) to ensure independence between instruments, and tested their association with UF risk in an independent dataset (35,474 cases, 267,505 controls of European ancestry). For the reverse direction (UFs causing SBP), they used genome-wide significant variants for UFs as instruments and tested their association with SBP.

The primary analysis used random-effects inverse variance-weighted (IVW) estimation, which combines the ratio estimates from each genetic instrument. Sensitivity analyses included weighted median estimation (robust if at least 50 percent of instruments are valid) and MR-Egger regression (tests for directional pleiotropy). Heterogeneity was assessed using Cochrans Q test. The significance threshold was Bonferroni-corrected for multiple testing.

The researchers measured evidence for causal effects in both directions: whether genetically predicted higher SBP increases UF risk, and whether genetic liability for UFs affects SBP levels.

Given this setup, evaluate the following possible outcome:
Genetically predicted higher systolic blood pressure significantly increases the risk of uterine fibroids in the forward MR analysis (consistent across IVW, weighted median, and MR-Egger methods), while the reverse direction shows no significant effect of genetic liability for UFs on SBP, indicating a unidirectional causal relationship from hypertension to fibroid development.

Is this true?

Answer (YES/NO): NO